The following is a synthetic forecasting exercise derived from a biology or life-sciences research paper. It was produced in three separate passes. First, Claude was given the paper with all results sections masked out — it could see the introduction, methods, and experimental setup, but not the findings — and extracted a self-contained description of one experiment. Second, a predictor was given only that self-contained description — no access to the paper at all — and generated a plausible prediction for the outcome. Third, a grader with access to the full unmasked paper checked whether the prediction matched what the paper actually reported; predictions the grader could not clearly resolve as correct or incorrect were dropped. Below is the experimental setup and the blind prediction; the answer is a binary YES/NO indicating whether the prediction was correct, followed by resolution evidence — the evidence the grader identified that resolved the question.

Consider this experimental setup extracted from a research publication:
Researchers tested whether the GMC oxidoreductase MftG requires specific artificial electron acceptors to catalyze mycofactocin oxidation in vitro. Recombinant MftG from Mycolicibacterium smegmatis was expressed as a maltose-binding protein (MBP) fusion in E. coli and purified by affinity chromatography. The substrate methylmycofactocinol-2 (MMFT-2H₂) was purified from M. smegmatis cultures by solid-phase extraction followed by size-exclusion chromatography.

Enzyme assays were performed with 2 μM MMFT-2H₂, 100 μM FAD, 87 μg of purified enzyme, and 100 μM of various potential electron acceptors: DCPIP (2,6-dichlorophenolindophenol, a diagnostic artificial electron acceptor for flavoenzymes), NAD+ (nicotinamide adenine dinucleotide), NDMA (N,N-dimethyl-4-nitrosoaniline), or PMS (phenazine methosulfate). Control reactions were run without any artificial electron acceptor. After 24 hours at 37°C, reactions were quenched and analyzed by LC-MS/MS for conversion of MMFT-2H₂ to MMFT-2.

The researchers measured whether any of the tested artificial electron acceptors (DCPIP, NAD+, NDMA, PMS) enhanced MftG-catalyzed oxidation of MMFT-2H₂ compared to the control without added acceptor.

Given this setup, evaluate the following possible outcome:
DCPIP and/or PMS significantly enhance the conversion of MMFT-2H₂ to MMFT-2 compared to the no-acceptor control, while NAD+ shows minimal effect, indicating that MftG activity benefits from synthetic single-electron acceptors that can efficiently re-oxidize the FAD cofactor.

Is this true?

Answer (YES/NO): NO